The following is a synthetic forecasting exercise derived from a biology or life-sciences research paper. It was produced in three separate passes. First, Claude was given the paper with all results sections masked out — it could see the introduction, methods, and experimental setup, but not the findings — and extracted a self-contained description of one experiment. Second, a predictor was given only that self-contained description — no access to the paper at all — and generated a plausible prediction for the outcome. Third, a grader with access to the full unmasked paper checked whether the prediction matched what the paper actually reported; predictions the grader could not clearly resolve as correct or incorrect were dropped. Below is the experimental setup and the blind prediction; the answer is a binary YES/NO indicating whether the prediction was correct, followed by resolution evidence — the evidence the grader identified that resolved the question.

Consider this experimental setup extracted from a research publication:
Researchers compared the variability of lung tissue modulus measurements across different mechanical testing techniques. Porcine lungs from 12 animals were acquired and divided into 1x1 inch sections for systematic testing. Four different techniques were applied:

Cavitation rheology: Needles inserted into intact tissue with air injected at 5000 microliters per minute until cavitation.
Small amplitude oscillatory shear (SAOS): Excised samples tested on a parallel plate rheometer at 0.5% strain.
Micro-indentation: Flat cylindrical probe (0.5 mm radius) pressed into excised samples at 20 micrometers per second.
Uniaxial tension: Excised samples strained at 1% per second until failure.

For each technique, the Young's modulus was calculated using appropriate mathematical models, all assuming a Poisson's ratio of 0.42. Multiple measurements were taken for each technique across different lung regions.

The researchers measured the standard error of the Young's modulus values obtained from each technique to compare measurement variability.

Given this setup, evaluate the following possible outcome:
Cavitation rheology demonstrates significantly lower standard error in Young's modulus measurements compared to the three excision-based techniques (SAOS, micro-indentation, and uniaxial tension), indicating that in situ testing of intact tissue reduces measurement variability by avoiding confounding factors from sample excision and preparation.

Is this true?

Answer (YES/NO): NO